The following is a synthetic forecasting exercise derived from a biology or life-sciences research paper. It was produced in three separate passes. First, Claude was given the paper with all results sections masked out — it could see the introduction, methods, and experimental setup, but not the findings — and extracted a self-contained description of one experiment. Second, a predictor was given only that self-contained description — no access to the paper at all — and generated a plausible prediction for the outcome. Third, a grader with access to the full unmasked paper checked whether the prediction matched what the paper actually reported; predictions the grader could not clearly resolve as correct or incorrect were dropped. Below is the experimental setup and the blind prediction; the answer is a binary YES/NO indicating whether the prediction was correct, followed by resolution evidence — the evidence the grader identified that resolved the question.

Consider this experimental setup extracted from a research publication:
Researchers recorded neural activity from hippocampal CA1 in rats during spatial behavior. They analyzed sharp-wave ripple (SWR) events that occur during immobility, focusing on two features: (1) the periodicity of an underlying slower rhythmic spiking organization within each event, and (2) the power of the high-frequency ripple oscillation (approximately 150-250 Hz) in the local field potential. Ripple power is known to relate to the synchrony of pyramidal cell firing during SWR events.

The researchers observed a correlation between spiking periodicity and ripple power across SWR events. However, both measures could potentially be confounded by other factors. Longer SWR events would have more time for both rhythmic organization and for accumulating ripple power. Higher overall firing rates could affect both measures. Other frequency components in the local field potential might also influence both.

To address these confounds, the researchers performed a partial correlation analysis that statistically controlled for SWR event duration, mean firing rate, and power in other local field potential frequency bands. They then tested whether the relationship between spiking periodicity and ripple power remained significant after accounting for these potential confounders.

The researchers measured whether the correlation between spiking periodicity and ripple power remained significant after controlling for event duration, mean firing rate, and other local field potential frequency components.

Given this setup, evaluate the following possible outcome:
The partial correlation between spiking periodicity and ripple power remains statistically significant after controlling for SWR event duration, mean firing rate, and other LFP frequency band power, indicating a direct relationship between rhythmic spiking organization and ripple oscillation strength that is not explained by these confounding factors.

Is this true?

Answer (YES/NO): YES